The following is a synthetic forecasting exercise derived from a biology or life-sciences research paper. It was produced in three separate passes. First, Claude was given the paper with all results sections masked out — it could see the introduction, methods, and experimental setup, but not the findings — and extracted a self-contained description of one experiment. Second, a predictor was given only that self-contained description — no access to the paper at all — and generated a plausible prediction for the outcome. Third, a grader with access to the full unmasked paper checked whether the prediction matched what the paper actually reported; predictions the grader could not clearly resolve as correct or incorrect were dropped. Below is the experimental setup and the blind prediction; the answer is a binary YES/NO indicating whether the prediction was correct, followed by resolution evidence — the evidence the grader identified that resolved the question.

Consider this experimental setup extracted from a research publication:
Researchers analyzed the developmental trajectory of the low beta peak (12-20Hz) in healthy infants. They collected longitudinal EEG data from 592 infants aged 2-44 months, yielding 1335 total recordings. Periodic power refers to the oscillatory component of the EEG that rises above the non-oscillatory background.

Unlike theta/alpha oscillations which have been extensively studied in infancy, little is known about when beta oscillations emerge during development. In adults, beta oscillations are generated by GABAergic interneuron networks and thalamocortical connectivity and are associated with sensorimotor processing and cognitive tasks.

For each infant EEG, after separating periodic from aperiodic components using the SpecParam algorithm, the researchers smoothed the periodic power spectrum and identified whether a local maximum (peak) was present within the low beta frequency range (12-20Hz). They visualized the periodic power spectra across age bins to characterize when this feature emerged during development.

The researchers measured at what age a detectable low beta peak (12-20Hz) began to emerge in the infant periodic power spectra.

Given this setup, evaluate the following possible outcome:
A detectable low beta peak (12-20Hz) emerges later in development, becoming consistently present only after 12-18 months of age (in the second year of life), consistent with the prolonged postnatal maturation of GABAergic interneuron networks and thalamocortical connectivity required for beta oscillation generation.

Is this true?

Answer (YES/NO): NO